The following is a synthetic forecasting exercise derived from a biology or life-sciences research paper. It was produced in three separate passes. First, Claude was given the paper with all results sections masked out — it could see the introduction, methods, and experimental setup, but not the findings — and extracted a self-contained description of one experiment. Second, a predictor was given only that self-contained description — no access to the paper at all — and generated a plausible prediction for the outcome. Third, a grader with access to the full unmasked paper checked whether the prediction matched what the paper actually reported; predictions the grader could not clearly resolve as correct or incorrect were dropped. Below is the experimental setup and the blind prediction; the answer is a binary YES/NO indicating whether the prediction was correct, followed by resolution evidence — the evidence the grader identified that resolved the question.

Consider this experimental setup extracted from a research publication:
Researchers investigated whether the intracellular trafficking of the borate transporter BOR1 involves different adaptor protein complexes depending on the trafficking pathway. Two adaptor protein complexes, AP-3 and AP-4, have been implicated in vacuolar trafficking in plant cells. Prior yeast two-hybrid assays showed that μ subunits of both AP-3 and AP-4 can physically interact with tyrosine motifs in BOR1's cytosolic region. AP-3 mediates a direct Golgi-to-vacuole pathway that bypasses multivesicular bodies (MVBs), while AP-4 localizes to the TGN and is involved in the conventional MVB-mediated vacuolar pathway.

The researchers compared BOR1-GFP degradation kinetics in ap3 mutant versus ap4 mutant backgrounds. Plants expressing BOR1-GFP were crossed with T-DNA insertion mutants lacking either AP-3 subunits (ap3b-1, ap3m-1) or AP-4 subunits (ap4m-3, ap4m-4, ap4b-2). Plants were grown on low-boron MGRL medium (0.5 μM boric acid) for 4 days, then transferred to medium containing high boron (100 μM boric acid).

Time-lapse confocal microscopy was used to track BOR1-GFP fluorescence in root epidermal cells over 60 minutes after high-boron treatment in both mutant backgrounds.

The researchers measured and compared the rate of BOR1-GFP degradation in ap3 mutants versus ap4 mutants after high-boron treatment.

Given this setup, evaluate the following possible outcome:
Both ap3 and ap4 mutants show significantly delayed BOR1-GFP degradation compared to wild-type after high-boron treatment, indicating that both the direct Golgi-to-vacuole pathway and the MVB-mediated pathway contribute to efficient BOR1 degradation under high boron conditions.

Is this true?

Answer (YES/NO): NO